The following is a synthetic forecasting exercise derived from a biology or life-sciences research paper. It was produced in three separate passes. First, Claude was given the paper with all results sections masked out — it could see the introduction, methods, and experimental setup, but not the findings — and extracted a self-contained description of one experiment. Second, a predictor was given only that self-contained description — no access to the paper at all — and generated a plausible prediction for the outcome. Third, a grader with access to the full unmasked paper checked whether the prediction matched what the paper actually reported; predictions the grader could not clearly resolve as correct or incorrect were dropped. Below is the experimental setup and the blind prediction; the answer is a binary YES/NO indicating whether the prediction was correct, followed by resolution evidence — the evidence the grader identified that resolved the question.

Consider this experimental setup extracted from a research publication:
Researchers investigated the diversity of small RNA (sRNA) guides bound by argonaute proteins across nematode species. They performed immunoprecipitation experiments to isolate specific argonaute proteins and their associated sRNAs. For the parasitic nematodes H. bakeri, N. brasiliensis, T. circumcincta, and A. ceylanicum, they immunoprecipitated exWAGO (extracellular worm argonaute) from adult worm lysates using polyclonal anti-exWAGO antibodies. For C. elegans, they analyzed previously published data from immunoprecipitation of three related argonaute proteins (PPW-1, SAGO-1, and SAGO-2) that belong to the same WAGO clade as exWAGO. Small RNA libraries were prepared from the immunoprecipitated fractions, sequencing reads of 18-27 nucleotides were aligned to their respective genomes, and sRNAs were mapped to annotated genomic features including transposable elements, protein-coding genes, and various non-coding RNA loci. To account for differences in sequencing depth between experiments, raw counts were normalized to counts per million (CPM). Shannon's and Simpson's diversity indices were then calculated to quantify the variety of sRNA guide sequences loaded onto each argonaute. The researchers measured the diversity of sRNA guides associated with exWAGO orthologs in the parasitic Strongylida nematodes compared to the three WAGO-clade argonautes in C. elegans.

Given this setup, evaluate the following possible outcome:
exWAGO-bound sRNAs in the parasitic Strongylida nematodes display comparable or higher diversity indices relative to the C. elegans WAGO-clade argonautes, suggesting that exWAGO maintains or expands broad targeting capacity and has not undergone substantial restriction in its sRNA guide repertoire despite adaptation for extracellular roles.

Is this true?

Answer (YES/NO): YES